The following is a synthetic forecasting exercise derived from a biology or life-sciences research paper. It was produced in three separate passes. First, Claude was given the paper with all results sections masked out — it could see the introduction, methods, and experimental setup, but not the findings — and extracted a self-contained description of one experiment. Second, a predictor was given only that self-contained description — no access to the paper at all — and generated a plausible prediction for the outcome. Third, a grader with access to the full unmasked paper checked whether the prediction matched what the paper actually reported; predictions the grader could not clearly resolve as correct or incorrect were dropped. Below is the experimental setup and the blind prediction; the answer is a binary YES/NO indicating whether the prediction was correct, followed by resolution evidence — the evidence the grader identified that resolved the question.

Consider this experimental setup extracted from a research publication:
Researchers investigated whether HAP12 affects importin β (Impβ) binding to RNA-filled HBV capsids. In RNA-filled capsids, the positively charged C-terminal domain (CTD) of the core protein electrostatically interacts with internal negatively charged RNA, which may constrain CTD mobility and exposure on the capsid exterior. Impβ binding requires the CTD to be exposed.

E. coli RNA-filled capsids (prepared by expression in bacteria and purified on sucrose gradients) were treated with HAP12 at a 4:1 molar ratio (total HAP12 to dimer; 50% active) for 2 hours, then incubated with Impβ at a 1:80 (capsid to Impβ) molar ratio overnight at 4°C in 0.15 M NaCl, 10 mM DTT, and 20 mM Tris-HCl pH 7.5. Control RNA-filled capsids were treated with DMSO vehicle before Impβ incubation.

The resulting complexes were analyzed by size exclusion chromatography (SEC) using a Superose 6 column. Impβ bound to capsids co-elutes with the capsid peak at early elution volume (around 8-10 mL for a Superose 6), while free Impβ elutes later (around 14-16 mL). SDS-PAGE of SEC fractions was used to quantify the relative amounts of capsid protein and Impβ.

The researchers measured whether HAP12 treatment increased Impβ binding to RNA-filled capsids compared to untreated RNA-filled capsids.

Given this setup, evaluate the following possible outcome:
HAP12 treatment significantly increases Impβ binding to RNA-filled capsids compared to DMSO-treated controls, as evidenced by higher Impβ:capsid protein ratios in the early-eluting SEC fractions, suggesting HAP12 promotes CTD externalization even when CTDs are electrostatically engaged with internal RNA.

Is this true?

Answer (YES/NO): NO